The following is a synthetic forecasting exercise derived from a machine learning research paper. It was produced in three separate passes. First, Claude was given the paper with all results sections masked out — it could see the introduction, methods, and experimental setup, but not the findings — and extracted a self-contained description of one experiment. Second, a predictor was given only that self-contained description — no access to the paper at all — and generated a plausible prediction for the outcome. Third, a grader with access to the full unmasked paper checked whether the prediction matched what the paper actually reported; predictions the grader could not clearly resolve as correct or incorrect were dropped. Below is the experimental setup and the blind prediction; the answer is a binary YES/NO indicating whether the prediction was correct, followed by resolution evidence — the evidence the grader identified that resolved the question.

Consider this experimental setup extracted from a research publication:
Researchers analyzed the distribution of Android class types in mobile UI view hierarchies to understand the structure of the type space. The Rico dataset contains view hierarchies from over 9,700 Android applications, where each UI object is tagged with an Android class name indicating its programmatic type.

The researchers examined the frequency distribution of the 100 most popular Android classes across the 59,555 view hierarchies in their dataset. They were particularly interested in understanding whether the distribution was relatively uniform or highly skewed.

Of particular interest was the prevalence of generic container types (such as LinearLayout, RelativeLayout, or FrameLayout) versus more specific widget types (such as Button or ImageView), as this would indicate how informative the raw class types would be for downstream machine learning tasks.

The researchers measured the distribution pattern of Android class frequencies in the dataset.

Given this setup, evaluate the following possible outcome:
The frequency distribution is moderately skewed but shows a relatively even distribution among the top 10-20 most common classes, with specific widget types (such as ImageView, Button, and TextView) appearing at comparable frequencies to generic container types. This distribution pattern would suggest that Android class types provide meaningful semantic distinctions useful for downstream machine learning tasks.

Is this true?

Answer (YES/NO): NO